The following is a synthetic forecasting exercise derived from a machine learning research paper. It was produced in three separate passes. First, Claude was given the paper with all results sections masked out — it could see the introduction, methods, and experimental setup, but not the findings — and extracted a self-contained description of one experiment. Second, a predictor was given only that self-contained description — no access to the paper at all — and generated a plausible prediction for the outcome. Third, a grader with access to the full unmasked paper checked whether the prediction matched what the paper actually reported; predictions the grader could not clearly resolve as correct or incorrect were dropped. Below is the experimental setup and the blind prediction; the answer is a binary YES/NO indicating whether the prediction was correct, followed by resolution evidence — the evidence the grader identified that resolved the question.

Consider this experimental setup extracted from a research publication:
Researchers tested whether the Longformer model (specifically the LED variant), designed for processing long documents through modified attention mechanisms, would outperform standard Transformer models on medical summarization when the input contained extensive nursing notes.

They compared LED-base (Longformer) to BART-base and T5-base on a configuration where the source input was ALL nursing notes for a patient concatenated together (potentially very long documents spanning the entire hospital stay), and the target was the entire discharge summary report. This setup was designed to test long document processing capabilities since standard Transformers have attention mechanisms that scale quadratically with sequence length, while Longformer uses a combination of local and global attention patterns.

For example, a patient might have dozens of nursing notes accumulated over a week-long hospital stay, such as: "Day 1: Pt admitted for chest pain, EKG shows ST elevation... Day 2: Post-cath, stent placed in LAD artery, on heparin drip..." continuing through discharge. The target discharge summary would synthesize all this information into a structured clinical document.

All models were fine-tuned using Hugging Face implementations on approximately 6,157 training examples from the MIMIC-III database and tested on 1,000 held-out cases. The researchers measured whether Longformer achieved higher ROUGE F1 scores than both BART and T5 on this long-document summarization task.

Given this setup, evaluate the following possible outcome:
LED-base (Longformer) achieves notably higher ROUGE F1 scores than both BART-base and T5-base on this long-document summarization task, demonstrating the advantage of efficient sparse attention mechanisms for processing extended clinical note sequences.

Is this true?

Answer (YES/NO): NO